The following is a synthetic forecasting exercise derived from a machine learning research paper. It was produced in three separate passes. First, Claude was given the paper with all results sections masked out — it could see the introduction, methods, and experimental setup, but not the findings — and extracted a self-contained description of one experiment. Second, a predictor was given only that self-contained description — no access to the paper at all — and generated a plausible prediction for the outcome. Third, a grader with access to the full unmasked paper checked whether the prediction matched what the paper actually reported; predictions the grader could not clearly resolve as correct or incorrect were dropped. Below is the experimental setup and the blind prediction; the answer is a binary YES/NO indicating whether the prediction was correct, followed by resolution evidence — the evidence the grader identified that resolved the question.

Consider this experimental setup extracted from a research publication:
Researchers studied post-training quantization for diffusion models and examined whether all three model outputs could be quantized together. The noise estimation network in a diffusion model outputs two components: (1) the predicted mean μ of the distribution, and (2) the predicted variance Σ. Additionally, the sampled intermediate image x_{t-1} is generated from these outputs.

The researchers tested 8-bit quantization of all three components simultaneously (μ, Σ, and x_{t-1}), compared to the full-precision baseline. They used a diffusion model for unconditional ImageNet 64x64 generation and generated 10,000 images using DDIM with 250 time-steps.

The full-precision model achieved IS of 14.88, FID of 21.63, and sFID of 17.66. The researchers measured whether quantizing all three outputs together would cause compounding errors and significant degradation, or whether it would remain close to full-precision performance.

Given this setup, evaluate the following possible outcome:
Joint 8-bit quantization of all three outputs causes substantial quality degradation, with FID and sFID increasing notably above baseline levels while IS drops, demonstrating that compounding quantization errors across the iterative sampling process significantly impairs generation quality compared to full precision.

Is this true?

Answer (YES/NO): NO